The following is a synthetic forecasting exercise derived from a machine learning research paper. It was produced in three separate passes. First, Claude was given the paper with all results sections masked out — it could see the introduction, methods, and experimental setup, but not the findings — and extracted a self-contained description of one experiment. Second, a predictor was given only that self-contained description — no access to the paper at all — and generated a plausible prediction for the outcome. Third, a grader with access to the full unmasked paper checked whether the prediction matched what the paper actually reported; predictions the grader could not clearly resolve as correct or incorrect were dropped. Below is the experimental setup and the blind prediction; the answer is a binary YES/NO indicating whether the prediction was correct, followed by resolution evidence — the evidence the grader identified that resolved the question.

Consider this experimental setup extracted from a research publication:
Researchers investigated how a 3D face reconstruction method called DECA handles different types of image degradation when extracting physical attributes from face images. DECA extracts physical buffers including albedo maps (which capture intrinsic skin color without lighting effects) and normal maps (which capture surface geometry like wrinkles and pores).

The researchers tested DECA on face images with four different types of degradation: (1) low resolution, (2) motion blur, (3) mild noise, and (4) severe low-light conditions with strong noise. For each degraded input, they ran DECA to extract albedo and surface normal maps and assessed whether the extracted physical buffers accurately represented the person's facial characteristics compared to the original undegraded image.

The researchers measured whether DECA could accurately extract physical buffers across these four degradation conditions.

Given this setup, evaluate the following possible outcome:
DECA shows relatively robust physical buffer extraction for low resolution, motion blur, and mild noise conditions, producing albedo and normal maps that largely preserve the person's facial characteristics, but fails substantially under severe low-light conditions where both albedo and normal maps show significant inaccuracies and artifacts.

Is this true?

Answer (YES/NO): YES